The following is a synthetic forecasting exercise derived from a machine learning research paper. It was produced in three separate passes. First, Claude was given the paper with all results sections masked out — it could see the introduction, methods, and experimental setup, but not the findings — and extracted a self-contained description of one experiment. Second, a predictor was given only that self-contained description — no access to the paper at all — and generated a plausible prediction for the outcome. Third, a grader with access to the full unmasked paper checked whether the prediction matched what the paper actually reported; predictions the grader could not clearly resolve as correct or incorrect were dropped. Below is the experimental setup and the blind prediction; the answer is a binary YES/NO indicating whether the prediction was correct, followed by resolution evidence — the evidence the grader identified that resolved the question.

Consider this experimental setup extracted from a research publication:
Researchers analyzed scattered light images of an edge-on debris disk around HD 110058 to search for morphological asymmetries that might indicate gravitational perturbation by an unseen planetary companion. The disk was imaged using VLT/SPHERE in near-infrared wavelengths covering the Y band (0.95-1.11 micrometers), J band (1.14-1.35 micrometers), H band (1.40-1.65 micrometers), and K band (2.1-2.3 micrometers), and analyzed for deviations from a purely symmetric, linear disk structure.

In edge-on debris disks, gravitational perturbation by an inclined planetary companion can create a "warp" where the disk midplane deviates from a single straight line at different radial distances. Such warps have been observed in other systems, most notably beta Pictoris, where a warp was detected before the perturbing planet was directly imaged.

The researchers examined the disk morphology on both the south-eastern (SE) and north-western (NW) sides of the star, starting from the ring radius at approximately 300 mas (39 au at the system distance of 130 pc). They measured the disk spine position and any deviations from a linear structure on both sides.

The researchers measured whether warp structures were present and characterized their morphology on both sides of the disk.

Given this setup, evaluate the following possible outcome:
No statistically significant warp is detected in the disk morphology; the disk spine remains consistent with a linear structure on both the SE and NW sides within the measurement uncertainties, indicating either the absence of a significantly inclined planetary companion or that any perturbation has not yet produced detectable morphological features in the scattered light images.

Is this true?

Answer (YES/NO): NO